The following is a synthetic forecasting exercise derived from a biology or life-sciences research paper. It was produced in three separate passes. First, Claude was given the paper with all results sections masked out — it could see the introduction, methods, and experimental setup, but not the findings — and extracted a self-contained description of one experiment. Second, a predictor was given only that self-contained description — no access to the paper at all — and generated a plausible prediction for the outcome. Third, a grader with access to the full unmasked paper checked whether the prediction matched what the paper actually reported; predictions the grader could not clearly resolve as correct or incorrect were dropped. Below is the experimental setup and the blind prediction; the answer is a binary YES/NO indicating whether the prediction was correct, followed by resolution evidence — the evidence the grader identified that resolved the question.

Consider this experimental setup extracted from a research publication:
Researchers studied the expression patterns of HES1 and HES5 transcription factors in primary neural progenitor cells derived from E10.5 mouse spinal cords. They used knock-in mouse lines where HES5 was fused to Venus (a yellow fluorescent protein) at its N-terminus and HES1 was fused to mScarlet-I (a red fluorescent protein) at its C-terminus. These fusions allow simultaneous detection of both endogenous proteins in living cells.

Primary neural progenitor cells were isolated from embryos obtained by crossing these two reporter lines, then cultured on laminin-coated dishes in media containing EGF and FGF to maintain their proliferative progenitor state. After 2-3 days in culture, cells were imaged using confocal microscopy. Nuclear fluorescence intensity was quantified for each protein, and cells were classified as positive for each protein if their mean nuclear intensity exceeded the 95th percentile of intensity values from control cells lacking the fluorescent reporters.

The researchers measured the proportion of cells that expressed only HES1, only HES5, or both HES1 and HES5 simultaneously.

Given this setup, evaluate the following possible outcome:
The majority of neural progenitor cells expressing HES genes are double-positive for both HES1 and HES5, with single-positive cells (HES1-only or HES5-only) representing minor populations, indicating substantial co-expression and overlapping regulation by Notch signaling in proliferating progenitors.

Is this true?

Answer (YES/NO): YES